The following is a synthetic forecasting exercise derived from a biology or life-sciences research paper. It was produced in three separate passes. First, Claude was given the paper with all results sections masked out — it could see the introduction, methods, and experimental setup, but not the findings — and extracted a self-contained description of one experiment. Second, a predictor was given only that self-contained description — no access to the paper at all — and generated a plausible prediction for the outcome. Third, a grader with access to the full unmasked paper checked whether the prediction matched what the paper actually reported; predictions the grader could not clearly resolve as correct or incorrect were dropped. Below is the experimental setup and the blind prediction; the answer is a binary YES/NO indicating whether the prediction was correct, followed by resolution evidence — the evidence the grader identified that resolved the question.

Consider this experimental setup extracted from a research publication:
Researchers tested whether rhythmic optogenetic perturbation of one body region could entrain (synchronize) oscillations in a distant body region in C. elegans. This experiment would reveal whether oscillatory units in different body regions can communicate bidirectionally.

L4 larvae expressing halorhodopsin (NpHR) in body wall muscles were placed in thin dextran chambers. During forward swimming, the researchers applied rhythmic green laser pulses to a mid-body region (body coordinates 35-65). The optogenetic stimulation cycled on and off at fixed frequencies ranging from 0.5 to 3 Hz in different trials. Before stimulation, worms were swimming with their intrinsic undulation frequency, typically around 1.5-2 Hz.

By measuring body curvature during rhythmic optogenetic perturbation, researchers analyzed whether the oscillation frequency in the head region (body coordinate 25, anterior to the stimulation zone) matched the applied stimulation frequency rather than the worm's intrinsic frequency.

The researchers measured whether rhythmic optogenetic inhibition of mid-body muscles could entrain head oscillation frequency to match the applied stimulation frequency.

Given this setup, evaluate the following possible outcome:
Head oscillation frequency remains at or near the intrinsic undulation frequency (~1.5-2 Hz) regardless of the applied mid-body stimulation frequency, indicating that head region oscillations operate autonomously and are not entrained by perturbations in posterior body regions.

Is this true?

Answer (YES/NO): NO